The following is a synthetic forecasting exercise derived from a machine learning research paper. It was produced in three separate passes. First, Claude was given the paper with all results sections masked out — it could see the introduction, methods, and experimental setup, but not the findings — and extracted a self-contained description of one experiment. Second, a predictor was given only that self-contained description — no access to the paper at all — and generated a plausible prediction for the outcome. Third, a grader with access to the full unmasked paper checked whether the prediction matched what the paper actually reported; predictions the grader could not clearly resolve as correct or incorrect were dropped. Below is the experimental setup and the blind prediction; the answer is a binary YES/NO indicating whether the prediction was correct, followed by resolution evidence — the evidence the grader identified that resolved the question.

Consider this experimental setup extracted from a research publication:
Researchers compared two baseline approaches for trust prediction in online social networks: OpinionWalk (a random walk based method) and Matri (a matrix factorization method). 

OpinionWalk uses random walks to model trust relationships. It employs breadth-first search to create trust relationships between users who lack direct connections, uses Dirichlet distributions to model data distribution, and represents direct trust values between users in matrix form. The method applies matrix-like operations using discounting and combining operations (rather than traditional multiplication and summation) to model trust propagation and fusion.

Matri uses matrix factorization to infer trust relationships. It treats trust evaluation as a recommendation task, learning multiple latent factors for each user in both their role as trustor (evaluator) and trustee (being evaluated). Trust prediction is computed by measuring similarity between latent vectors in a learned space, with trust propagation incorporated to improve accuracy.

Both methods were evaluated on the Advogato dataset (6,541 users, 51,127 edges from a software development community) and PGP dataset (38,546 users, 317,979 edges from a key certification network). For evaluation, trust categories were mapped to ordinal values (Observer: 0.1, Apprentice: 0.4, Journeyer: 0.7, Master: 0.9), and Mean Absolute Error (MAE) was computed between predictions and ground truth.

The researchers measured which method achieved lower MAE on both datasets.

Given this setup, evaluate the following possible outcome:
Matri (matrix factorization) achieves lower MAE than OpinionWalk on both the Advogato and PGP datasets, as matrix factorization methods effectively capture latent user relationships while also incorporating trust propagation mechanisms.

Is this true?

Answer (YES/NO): YES